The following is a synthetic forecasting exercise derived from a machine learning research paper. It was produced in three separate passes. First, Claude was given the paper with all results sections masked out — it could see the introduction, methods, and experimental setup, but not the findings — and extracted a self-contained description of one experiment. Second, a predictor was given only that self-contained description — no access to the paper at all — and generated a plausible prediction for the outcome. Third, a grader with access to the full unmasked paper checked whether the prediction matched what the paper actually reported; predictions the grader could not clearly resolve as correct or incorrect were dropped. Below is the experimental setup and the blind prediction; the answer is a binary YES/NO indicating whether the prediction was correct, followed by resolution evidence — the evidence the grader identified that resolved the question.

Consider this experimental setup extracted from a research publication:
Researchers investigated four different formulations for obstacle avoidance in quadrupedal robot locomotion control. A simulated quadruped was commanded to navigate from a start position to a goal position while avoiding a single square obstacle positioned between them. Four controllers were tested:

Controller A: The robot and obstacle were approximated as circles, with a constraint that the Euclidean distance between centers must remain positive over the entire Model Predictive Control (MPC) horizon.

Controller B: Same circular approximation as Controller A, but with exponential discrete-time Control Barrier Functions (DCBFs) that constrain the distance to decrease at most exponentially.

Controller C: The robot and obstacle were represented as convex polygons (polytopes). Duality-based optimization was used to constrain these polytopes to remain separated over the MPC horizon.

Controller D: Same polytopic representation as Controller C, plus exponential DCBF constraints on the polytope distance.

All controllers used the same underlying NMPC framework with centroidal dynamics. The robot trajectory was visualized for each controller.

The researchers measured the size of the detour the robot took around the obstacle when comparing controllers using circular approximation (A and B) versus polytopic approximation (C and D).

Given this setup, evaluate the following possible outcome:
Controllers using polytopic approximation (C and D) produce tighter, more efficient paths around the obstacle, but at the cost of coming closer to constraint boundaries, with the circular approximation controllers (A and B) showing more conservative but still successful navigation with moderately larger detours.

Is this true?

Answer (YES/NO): NO